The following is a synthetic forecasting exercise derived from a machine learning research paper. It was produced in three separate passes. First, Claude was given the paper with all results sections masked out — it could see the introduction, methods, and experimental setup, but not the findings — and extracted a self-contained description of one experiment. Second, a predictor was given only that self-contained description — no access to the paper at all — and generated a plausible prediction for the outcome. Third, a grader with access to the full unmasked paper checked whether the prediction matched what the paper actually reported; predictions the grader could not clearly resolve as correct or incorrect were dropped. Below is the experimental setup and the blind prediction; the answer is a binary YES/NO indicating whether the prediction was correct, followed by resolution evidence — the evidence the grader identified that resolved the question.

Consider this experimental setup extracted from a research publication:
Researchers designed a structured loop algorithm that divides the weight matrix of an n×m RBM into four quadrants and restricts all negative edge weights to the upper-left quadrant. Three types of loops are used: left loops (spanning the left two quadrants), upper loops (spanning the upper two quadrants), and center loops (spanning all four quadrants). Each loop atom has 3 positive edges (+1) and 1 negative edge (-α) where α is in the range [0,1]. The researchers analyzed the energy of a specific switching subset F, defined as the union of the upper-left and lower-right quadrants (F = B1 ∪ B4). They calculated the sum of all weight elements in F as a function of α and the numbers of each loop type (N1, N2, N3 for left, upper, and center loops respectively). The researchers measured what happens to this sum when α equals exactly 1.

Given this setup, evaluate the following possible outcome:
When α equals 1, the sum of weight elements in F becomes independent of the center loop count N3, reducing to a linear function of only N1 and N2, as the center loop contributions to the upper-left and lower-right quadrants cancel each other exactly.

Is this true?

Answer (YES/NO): NO